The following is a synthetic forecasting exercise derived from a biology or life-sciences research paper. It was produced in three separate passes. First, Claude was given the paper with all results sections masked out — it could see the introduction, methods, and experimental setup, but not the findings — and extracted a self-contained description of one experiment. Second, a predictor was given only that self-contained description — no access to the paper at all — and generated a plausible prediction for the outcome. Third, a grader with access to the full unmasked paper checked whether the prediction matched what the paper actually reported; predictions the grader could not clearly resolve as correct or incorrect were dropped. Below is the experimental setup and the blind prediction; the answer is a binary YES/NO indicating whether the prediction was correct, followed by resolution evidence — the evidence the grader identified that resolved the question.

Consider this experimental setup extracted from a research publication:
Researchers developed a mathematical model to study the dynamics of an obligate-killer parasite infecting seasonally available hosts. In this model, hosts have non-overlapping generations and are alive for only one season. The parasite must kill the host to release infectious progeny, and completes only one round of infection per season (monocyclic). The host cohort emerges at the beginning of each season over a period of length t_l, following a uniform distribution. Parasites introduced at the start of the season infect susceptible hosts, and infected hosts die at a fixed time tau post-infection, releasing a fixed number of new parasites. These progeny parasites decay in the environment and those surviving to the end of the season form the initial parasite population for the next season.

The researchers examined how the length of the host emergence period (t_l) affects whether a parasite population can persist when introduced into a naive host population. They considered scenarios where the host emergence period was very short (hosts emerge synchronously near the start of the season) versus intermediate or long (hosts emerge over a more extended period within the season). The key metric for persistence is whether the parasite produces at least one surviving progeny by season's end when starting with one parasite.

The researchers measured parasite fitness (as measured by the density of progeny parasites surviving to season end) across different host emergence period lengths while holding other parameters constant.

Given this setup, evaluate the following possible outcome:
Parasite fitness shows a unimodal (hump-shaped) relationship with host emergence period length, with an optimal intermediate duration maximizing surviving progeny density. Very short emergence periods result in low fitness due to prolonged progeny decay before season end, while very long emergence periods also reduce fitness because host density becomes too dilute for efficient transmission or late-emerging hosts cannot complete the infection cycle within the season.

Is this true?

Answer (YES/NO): NO